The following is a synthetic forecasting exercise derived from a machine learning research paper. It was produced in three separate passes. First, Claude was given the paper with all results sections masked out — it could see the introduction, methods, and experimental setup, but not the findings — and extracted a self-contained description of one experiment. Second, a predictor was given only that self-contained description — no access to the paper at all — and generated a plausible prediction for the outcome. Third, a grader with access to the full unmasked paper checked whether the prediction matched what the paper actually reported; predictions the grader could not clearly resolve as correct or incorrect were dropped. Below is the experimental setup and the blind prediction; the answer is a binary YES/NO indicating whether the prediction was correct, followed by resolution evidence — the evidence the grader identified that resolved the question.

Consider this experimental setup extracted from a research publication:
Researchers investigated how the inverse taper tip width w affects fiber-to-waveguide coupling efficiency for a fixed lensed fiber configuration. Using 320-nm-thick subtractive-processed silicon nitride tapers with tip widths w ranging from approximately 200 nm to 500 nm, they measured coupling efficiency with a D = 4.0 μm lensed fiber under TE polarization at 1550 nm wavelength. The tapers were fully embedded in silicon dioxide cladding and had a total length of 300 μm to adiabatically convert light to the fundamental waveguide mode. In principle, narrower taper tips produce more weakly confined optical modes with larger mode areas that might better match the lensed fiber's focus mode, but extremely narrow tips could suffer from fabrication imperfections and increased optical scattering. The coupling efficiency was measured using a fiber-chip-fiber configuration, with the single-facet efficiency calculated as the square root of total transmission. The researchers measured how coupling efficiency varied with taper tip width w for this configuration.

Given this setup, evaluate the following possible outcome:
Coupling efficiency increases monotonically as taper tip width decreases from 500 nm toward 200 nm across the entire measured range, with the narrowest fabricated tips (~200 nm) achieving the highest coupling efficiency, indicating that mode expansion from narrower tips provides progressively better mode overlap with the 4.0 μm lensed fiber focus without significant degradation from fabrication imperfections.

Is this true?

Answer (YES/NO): NO